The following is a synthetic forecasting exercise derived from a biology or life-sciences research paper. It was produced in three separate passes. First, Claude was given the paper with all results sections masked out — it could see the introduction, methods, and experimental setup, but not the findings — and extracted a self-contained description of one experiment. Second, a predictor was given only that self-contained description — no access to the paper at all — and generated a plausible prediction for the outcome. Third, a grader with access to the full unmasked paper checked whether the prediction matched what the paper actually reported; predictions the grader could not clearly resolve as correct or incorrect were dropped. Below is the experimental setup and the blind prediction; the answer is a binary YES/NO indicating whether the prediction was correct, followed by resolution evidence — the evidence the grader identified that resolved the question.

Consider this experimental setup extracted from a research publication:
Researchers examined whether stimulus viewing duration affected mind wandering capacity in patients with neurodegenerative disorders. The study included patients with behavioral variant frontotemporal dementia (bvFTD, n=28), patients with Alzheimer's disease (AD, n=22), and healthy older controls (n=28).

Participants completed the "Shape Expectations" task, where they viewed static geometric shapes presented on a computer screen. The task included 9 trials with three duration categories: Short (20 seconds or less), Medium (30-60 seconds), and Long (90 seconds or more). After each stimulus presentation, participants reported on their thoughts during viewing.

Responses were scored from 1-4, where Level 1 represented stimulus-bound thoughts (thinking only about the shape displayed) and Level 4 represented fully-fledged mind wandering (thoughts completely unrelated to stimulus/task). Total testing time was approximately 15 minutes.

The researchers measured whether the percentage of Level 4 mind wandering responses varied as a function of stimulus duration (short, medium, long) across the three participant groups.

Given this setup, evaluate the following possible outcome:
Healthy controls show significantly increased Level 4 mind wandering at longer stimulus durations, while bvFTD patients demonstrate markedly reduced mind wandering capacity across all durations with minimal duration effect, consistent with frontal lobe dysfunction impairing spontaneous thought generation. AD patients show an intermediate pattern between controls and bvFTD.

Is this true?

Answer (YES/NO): NO